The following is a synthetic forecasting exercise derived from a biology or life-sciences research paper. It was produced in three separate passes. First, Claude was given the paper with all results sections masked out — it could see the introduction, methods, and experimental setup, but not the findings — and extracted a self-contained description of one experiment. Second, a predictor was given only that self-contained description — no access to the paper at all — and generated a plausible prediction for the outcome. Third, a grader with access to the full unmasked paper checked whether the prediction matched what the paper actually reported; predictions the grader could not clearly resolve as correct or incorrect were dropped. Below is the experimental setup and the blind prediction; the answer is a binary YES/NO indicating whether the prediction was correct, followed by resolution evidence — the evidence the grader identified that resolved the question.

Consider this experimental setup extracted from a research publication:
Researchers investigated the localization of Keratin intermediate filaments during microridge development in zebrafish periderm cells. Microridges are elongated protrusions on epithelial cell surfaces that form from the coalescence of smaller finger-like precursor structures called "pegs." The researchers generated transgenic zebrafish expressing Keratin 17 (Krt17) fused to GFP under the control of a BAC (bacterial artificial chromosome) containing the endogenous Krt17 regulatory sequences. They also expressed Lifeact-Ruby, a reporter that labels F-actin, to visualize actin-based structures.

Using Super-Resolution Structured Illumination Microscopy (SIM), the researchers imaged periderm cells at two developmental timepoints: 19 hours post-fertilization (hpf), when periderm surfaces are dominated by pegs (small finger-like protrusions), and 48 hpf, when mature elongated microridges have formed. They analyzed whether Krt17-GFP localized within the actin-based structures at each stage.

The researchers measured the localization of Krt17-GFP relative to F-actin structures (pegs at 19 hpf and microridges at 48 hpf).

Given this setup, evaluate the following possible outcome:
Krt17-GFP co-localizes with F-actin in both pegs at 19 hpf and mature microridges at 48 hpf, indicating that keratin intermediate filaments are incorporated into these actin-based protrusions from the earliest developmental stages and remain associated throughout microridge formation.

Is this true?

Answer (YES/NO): NO